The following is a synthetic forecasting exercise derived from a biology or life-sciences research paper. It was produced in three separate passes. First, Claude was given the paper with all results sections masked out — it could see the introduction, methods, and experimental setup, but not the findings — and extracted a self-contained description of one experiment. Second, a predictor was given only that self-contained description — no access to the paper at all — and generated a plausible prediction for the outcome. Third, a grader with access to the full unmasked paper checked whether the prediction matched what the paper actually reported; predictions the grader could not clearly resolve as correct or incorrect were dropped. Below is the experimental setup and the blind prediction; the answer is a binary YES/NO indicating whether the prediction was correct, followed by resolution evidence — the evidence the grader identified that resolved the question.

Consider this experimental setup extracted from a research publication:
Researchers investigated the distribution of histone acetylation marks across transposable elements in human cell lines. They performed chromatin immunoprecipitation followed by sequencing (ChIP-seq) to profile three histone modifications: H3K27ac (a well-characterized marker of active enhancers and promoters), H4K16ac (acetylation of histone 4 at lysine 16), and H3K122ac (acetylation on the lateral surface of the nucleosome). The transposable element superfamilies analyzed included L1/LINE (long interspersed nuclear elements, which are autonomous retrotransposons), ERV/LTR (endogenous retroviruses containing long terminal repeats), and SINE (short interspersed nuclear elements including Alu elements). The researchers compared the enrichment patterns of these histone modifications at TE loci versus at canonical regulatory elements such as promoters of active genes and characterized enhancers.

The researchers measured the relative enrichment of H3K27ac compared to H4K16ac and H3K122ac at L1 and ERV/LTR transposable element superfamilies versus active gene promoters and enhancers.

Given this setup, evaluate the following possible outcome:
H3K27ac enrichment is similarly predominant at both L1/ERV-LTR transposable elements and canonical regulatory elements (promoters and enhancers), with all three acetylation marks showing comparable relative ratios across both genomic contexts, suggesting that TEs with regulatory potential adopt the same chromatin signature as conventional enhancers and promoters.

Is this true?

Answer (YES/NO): NO